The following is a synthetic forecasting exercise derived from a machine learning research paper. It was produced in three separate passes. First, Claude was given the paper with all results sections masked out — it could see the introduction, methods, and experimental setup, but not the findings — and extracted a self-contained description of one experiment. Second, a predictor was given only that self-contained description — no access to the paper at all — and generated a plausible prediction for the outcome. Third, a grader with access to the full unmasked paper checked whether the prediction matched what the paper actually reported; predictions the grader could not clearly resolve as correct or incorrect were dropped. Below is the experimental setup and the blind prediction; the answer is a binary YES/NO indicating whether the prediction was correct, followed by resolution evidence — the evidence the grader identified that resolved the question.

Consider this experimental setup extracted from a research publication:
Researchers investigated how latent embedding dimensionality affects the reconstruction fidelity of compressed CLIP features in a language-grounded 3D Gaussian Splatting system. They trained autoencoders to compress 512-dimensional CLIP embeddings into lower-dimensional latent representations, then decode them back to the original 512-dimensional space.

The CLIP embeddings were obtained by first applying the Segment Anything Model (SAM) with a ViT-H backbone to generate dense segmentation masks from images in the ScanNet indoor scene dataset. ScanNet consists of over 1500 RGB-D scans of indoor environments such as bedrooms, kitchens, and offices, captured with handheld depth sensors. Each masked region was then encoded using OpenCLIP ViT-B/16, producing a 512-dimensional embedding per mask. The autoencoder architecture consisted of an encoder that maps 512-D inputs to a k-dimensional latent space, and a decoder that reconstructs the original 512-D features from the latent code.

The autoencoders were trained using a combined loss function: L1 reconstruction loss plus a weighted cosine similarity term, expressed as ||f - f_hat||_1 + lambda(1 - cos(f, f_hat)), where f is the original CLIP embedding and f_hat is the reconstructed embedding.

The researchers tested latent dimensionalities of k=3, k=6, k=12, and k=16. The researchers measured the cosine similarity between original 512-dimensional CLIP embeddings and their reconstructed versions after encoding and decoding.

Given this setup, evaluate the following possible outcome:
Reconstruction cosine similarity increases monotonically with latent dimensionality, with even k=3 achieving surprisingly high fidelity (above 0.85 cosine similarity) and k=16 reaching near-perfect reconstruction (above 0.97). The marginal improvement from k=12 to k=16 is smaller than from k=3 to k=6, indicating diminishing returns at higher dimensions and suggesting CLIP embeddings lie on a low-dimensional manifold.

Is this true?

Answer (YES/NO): NO